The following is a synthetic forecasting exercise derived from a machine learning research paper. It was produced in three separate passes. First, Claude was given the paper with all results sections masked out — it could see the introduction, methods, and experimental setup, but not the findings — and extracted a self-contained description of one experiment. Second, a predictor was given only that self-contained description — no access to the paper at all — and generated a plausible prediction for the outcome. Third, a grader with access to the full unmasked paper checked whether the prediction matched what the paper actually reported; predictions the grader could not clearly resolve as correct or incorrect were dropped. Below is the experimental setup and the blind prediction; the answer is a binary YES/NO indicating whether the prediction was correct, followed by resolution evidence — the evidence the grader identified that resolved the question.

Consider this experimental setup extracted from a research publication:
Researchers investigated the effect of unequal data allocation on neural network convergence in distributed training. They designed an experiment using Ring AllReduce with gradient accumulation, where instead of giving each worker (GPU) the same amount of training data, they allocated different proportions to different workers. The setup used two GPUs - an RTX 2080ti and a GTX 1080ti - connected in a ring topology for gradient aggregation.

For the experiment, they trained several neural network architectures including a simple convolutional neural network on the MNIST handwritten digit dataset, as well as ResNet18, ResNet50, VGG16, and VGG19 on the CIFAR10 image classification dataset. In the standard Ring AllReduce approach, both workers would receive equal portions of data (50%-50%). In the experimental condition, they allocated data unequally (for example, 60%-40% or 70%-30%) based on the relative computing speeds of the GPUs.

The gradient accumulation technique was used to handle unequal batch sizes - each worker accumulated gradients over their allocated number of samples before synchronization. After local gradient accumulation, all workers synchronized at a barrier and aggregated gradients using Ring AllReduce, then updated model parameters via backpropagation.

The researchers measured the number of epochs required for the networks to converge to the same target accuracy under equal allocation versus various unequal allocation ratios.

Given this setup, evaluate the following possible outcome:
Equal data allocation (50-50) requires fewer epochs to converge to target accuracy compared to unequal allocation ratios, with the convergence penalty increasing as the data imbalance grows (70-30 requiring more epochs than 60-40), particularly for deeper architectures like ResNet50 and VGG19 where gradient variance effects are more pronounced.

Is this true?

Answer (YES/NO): NO